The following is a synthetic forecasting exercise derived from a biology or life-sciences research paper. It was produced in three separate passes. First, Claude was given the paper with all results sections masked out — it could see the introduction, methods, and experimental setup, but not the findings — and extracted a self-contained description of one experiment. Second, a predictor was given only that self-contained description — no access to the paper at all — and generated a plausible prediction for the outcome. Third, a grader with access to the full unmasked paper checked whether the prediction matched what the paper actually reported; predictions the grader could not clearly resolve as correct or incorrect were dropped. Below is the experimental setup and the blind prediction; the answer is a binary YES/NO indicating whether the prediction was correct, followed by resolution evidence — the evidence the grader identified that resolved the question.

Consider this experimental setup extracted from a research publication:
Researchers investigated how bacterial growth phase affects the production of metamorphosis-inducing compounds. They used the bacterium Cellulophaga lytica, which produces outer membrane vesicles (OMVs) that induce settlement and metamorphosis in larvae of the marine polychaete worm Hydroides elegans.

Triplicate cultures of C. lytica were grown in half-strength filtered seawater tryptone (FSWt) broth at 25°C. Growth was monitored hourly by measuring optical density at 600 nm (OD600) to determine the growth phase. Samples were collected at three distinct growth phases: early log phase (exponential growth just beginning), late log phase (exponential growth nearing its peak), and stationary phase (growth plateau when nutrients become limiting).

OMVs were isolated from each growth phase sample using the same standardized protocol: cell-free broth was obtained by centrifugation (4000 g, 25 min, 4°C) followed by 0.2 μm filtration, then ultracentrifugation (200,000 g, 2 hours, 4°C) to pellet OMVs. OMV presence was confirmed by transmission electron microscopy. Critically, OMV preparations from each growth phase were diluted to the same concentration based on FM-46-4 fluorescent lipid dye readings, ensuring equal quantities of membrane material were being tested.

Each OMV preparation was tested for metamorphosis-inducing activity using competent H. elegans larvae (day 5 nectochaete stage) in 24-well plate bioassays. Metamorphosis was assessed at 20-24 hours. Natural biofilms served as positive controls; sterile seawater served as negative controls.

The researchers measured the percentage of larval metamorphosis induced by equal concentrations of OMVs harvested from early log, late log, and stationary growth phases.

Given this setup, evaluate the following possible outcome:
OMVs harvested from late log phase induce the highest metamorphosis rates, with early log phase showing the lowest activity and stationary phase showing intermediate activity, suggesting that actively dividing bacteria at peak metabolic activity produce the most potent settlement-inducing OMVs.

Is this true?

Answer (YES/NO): NO